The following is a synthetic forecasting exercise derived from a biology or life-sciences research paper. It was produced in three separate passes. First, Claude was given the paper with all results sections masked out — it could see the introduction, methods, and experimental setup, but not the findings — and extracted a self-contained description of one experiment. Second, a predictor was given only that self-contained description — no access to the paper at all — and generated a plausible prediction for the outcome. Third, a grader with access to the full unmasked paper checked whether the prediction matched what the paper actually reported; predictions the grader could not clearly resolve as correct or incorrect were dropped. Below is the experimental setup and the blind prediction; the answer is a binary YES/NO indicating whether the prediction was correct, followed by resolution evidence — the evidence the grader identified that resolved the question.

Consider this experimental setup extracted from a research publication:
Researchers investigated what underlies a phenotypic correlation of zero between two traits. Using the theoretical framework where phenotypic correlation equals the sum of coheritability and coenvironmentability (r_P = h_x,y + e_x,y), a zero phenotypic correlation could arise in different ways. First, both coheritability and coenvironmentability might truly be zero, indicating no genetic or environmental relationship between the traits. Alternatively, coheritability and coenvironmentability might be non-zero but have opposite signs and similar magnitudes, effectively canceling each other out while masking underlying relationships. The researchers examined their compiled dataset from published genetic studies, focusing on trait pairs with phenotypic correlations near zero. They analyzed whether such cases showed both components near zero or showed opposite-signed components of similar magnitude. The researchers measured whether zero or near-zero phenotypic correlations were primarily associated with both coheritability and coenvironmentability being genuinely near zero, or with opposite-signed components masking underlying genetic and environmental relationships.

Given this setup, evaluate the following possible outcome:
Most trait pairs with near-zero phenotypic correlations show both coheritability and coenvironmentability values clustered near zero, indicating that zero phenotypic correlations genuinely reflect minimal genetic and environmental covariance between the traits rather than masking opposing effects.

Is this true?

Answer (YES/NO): NO